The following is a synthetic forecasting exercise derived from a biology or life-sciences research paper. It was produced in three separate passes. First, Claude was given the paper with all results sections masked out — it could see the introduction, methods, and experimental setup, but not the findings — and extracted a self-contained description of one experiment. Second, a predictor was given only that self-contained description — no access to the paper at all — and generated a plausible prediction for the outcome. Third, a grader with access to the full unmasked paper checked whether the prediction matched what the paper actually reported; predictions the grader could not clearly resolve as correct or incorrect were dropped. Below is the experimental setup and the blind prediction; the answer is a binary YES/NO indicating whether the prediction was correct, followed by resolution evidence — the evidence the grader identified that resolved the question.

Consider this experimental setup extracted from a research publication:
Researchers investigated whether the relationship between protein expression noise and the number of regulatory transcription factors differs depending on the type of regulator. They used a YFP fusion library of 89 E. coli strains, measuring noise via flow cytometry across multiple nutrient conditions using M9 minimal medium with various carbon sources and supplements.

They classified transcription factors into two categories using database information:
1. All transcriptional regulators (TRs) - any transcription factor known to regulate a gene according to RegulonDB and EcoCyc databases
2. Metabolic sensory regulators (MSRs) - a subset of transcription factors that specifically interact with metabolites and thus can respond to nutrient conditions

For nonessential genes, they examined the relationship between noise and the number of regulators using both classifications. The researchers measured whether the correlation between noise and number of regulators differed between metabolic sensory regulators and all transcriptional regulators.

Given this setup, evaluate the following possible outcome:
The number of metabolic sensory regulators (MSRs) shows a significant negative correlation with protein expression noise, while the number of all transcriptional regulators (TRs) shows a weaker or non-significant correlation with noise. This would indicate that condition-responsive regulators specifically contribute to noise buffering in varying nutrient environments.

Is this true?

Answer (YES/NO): NO